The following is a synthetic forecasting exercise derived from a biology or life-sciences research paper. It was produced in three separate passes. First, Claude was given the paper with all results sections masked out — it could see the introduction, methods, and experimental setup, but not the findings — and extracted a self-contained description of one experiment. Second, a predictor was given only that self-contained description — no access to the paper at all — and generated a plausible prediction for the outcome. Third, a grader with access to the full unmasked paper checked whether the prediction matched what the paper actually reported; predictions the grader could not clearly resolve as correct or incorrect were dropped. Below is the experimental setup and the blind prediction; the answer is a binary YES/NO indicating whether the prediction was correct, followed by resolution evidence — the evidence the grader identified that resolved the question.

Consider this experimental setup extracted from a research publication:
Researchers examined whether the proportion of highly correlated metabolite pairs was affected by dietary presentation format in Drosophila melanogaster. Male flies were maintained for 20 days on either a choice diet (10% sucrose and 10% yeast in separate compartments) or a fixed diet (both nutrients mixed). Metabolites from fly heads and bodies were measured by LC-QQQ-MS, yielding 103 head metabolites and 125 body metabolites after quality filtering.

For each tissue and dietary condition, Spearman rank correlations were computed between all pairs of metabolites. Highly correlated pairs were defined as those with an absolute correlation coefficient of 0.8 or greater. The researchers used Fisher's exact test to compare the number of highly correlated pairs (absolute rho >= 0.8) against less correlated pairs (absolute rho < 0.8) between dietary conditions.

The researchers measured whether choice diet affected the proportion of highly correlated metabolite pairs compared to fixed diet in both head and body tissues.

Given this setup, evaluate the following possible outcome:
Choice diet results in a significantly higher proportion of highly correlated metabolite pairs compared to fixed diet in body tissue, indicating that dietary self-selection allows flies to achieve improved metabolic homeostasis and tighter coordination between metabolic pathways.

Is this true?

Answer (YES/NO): NO